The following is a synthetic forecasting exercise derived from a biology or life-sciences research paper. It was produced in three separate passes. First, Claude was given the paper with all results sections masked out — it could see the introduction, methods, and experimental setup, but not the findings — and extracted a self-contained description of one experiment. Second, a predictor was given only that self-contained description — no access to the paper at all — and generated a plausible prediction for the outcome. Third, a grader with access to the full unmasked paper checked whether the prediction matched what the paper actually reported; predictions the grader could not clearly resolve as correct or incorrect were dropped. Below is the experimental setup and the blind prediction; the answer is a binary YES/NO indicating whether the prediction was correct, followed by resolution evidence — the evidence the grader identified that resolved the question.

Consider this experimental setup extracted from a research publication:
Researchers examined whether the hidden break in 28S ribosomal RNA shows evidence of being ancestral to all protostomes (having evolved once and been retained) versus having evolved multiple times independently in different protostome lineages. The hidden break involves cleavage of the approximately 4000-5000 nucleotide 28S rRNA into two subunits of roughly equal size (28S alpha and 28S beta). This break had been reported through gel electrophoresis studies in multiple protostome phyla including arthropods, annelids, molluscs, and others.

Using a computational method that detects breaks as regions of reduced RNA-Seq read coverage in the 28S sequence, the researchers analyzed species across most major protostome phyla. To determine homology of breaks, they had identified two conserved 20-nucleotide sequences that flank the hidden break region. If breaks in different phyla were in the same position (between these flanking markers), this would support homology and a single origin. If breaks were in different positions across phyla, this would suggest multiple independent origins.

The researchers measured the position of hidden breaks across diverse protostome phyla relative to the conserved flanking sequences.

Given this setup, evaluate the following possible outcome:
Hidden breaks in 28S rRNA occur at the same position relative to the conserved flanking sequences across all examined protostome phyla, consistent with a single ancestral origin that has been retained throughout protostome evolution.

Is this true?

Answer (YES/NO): YES